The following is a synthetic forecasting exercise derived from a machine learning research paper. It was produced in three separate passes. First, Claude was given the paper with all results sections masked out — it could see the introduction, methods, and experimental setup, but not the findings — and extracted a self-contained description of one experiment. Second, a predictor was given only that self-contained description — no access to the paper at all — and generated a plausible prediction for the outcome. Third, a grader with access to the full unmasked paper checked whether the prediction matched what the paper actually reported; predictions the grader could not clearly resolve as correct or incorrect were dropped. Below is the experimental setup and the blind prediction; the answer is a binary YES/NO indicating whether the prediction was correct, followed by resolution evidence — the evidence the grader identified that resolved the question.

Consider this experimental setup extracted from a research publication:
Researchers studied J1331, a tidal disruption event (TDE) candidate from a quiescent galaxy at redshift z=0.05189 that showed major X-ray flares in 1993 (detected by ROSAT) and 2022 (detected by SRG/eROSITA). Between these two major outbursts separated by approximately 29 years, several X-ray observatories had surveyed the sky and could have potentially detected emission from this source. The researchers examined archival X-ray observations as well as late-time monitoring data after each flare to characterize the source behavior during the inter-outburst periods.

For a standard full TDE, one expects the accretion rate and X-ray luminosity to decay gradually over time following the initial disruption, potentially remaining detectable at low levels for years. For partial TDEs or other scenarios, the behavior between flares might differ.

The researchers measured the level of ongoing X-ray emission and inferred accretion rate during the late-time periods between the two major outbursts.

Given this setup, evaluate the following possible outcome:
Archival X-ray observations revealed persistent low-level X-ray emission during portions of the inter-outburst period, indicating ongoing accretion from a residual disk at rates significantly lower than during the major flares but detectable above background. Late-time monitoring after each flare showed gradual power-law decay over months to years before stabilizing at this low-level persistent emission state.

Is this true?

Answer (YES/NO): NO